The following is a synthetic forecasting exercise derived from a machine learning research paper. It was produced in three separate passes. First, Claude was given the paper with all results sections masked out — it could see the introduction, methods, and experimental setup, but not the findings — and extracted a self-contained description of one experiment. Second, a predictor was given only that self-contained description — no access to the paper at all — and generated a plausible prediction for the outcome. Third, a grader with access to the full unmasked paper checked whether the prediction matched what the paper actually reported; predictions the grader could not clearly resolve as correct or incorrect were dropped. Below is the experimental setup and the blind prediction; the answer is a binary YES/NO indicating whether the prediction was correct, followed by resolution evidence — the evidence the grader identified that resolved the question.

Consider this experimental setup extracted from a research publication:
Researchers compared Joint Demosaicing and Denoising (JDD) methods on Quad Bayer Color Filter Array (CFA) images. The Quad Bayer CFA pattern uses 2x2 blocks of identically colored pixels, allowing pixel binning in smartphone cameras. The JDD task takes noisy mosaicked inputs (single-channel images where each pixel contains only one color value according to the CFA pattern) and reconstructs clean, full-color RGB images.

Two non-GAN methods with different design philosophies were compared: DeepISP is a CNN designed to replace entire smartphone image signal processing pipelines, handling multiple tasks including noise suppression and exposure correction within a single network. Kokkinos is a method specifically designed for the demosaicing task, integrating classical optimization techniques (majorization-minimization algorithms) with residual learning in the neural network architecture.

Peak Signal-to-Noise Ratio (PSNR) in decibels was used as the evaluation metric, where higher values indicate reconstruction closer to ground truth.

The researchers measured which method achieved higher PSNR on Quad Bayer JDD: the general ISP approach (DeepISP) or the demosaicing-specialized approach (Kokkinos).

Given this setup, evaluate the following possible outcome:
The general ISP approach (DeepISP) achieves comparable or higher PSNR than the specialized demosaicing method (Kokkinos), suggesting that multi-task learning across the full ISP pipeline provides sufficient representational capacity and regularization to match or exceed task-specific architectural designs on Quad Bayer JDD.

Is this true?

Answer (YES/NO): YES